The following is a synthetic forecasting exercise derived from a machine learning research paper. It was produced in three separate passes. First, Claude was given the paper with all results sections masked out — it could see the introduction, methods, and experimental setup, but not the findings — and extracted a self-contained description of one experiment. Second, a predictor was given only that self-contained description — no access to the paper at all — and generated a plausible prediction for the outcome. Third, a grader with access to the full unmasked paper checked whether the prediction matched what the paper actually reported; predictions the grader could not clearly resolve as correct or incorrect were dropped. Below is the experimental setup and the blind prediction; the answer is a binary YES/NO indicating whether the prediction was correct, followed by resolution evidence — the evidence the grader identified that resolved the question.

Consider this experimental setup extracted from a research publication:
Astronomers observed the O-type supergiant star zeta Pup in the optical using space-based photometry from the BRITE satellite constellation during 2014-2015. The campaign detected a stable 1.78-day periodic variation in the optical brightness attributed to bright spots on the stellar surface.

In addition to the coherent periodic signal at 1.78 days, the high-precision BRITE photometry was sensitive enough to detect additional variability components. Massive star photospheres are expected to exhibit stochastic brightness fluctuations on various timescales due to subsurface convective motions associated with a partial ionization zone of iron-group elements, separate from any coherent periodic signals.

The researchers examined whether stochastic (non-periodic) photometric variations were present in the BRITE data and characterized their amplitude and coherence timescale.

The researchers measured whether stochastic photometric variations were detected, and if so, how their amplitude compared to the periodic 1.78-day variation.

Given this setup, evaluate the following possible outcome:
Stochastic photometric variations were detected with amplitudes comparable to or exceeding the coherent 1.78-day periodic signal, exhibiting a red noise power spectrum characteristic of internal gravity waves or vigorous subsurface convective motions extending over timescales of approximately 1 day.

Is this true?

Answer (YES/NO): NO